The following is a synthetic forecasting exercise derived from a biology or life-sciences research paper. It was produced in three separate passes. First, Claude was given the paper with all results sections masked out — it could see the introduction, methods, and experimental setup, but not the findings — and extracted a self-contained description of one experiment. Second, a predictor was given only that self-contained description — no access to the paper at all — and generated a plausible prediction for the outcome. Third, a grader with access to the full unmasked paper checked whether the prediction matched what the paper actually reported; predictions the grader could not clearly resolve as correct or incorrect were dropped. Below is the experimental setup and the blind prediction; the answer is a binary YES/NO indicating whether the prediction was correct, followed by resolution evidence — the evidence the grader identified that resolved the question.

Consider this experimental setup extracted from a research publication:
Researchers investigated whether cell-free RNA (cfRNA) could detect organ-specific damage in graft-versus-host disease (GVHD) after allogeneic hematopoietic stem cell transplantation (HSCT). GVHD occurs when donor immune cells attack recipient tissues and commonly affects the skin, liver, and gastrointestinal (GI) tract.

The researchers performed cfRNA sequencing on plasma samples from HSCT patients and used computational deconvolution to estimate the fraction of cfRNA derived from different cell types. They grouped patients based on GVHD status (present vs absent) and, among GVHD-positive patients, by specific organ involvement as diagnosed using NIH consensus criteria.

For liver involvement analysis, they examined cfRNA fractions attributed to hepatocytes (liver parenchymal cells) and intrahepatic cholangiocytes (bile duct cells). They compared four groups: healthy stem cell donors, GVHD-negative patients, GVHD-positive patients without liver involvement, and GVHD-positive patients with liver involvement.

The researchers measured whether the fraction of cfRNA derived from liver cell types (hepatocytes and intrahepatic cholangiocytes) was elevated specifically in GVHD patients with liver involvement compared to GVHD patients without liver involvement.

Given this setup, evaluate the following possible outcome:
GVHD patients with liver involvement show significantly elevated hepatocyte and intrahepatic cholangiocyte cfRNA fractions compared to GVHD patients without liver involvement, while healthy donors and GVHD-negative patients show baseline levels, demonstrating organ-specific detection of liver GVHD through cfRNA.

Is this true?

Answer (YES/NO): NO